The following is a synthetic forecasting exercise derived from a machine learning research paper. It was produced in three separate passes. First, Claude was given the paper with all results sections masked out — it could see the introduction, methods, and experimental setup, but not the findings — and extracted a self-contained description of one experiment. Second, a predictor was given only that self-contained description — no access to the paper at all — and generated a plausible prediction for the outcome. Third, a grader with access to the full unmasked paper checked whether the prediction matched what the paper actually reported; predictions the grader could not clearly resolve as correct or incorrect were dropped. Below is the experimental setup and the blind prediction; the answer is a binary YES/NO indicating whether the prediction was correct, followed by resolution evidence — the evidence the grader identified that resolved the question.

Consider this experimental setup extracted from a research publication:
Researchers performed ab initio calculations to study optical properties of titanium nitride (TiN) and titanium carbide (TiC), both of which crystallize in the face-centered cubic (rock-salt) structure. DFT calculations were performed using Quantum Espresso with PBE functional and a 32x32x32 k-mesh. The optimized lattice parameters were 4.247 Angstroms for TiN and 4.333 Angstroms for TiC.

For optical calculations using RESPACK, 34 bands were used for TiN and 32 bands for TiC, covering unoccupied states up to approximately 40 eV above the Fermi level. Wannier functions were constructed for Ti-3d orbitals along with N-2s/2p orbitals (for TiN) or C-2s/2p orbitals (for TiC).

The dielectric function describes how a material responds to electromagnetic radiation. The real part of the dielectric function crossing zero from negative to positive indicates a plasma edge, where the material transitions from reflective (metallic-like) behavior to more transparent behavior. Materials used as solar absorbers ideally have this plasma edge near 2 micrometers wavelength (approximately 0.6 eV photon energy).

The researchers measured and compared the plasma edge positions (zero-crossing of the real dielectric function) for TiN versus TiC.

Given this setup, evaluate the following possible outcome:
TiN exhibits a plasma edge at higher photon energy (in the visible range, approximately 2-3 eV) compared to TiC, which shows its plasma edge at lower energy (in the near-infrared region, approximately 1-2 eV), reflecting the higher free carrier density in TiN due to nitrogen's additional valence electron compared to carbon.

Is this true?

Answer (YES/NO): NO